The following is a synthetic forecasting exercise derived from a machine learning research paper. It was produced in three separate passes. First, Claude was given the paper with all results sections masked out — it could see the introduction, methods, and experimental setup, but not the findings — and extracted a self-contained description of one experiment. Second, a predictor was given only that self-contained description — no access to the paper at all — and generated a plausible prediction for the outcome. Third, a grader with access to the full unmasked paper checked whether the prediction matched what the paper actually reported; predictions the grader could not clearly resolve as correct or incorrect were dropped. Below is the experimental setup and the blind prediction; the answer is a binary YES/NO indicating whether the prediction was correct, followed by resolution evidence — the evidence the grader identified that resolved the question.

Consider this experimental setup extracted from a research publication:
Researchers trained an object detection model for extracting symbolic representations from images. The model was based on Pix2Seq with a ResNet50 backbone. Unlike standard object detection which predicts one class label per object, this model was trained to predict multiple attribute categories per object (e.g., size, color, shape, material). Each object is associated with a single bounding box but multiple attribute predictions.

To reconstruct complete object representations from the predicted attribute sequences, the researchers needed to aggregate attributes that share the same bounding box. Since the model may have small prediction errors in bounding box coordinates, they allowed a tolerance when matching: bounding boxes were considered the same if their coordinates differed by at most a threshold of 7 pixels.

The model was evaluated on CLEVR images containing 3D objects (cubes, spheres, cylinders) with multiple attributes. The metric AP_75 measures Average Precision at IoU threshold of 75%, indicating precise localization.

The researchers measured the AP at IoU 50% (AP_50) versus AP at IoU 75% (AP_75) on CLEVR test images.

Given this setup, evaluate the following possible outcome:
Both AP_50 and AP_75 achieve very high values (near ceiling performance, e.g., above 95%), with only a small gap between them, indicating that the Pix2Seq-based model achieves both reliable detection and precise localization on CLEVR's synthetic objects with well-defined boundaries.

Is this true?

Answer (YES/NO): YES